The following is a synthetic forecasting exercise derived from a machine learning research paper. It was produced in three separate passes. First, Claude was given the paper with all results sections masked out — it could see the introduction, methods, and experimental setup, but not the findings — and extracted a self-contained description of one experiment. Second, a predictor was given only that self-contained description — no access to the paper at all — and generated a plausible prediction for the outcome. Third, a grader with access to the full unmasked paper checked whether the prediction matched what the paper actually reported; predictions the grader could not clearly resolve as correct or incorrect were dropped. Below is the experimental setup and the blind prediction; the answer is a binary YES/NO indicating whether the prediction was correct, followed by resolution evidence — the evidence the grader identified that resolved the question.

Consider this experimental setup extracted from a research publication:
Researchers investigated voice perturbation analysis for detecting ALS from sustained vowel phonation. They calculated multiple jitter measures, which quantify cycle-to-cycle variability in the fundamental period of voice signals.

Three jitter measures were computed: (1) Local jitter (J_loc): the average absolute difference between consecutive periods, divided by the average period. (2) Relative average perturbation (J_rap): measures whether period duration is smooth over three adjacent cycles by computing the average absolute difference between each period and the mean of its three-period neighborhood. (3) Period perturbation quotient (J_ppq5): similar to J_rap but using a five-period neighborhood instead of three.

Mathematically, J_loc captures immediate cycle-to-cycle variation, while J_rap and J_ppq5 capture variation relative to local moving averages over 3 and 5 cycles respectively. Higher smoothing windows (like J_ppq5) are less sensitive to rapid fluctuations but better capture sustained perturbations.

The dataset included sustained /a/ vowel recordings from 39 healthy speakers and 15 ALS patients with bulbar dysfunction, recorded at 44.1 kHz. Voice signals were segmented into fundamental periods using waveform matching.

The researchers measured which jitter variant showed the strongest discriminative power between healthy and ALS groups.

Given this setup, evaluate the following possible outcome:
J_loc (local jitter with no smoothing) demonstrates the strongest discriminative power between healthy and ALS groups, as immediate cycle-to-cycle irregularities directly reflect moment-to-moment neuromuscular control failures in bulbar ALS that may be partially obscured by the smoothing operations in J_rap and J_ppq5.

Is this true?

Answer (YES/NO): NO